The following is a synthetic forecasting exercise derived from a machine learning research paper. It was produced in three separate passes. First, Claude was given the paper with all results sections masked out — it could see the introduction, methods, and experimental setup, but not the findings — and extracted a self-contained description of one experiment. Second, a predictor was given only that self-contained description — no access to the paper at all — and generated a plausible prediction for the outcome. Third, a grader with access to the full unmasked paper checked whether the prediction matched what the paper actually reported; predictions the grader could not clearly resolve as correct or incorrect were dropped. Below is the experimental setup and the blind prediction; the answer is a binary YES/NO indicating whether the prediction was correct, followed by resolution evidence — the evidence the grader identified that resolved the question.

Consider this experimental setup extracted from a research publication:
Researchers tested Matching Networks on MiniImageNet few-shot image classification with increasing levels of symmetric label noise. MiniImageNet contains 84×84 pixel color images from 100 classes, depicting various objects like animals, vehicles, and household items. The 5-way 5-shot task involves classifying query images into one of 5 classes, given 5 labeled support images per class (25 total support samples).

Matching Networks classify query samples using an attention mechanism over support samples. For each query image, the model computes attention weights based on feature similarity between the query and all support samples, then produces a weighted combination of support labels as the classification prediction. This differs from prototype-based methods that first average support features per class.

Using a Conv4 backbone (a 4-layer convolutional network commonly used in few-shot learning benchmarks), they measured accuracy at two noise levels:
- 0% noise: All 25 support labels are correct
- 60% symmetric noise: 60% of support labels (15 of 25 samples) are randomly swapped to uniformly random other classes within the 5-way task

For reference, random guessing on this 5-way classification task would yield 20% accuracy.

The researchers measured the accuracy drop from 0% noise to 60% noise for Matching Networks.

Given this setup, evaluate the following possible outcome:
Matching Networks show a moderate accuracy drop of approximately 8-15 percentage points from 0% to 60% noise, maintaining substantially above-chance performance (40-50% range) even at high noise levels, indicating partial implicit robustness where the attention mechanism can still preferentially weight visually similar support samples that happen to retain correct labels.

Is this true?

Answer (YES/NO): NO